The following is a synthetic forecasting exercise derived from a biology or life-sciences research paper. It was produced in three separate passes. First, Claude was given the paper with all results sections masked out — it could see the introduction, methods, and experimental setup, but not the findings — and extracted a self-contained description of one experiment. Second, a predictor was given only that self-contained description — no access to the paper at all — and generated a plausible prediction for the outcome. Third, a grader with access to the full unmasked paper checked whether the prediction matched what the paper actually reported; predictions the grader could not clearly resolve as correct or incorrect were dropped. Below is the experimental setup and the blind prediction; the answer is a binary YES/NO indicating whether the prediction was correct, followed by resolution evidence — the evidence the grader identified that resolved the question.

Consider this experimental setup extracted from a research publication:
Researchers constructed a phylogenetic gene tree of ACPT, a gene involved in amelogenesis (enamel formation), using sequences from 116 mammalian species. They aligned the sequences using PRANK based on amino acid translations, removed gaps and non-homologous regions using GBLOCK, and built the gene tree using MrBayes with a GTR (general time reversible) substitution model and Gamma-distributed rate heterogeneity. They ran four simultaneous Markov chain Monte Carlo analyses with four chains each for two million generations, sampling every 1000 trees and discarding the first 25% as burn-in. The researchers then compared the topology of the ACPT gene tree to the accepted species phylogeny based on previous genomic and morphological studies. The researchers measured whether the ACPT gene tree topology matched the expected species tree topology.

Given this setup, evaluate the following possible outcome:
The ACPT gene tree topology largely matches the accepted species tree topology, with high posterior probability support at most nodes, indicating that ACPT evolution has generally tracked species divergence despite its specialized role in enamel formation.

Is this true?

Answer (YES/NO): YES